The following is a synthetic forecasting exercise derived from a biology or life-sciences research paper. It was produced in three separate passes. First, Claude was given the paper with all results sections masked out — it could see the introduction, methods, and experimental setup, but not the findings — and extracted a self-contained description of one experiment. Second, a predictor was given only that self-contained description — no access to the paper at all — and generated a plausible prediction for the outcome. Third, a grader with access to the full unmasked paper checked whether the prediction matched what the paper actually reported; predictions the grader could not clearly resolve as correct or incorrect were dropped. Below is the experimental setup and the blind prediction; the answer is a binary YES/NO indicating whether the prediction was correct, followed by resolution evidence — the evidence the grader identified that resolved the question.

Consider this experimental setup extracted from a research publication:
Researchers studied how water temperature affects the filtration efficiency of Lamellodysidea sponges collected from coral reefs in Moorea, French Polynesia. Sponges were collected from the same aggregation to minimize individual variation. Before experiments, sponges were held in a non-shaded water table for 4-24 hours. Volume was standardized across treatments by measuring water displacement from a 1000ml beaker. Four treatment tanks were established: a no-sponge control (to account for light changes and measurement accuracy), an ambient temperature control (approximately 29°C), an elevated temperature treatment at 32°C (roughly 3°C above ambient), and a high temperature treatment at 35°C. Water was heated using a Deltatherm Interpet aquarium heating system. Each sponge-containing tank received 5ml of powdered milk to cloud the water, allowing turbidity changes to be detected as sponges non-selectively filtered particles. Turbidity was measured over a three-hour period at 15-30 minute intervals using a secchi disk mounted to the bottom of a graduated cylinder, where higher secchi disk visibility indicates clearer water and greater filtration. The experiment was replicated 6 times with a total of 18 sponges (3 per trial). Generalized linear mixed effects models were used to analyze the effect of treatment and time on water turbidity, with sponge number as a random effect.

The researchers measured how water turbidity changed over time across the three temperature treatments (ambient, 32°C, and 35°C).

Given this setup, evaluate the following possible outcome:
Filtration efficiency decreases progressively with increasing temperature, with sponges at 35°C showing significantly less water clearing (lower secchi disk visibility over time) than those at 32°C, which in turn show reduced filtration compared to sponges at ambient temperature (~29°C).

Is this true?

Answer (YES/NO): NO